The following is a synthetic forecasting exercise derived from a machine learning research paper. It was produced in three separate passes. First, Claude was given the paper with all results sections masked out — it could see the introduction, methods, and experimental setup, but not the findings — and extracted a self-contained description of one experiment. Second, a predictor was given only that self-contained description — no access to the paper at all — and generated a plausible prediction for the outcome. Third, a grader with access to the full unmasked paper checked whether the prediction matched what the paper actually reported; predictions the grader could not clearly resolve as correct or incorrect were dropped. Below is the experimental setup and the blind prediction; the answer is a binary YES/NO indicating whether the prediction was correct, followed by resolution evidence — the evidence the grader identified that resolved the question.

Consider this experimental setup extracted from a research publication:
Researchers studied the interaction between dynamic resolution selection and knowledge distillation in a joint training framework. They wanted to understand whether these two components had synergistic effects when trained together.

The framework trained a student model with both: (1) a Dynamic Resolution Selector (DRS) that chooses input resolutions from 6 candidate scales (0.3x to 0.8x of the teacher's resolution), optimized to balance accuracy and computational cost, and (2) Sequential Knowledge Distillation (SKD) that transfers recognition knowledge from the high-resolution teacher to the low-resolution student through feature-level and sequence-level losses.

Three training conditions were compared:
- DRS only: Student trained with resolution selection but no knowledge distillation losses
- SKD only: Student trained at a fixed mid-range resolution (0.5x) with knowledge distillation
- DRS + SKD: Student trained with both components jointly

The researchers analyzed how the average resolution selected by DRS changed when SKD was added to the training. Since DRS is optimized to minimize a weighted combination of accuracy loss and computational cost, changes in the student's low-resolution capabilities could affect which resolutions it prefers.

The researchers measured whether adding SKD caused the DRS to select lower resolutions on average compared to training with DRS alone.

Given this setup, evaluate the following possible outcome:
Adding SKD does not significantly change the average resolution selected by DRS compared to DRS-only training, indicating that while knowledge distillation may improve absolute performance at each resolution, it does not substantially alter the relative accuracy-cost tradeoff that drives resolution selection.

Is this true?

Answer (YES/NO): NO